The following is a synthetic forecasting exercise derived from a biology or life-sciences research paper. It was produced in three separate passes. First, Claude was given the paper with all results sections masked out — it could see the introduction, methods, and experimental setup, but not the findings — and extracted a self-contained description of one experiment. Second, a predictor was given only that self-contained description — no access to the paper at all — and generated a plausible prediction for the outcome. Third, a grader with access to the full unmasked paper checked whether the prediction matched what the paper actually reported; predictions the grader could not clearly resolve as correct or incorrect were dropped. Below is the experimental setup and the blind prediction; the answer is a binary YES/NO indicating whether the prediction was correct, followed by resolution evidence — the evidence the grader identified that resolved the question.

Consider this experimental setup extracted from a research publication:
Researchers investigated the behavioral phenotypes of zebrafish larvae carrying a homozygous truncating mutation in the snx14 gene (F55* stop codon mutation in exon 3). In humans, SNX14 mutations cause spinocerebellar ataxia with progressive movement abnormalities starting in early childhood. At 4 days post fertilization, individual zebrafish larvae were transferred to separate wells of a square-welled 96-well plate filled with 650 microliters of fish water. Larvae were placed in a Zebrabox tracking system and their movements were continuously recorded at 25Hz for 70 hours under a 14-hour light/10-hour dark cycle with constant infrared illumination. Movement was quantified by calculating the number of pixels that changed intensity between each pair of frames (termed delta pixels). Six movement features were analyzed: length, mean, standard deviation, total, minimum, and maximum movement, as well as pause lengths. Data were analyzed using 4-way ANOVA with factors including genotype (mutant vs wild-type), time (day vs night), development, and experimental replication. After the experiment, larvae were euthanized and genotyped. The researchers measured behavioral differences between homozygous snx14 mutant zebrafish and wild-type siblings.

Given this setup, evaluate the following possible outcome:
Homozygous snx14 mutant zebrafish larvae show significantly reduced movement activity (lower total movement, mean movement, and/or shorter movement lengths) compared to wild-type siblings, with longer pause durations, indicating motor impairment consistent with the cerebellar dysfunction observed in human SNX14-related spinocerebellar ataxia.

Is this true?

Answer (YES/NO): NO